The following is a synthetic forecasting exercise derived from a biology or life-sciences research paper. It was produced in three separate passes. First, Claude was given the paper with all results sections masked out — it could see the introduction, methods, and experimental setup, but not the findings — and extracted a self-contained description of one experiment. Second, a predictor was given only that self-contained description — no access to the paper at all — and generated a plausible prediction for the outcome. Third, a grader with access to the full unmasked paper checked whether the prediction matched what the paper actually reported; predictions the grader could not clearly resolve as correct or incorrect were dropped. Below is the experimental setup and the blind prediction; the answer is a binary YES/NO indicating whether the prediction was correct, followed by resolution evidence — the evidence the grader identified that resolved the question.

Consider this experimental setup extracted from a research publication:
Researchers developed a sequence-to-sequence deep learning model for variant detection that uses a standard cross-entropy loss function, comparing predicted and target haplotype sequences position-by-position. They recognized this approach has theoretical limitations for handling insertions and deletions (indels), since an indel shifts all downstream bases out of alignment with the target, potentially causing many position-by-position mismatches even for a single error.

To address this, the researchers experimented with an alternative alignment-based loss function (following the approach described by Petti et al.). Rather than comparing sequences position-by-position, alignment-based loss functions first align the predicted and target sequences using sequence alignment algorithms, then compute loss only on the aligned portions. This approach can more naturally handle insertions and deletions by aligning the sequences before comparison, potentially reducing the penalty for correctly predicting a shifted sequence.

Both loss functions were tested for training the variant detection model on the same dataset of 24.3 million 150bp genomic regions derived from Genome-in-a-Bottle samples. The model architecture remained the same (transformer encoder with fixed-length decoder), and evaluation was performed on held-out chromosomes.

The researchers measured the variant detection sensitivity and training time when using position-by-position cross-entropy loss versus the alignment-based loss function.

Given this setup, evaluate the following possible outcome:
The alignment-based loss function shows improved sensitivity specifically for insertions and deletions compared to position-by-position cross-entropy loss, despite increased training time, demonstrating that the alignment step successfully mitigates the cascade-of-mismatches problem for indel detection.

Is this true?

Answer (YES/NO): NO